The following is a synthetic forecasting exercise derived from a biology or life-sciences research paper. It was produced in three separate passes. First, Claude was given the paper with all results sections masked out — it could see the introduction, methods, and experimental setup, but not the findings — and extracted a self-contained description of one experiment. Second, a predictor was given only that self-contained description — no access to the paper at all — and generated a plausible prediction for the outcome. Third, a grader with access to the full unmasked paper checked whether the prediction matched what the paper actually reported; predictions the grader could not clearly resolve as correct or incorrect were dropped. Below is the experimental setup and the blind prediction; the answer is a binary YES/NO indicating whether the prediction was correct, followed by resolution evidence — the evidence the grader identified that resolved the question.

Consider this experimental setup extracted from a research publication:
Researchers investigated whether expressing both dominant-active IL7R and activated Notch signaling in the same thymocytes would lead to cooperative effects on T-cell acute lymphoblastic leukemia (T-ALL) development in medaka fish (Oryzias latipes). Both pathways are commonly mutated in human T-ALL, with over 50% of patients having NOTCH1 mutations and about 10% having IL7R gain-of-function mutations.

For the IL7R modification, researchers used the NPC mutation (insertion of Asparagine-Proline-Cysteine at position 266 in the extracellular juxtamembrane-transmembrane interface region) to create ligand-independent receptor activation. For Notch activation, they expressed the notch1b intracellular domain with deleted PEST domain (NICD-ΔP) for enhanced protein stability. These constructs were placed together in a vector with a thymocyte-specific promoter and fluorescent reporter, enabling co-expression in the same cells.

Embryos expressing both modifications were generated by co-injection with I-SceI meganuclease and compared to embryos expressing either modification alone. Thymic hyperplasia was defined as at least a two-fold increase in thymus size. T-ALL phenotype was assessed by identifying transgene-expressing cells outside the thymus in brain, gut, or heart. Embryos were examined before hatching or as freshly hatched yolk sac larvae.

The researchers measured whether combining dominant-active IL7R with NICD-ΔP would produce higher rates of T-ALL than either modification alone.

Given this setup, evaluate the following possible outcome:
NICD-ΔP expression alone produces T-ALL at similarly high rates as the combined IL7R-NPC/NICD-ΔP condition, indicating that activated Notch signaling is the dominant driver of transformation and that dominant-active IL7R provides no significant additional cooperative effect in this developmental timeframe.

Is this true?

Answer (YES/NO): NO